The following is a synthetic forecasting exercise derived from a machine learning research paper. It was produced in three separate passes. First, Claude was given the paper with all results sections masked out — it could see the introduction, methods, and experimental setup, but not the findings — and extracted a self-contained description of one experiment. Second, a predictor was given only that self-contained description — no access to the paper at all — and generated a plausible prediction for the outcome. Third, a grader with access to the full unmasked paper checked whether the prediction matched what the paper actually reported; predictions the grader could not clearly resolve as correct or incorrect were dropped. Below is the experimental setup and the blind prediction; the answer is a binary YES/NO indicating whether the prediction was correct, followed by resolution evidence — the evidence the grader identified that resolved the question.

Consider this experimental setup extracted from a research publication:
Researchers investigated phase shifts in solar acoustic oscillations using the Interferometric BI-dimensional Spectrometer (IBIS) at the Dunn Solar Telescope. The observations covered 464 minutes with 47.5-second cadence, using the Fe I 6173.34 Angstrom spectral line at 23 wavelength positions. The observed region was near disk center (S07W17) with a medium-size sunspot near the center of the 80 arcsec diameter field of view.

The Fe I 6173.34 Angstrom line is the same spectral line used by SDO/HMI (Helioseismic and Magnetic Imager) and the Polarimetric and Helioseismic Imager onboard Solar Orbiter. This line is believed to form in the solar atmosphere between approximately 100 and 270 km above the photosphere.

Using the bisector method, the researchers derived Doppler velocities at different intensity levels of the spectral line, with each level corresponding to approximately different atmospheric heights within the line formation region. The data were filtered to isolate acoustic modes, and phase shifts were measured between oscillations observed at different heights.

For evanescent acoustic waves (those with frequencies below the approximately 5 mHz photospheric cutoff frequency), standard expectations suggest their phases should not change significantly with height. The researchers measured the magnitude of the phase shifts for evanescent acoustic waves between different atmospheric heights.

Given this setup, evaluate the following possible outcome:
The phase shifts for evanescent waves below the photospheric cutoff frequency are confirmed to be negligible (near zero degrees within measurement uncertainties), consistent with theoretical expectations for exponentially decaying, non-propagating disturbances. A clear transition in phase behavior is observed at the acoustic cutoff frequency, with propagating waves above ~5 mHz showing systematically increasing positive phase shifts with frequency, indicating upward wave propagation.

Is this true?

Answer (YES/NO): NO